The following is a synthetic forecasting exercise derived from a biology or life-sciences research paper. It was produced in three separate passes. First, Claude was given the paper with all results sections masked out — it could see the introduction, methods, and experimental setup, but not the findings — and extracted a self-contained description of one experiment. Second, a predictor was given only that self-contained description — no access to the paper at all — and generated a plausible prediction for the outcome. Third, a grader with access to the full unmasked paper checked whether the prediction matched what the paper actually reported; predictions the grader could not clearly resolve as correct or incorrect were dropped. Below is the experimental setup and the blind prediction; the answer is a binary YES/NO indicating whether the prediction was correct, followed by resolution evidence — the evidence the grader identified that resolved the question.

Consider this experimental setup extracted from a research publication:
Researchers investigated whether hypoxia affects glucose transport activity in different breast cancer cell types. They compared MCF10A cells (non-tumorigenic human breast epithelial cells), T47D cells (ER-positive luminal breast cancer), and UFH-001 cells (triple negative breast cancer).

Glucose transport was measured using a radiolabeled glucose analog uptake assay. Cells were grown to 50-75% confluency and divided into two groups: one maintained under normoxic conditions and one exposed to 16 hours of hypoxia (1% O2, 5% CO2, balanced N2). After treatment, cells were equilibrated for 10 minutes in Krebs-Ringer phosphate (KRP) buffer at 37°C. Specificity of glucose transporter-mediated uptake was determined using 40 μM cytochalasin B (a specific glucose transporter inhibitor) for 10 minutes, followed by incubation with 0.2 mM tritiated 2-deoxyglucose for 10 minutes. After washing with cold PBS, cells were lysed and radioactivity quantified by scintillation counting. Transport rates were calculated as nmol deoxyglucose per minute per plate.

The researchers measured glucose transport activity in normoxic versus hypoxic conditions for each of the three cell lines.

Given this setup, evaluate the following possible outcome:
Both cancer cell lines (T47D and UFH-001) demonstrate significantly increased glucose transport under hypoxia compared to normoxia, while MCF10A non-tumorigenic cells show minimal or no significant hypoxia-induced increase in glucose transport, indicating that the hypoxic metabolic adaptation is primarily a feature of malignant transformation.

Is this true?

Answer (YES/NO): NO